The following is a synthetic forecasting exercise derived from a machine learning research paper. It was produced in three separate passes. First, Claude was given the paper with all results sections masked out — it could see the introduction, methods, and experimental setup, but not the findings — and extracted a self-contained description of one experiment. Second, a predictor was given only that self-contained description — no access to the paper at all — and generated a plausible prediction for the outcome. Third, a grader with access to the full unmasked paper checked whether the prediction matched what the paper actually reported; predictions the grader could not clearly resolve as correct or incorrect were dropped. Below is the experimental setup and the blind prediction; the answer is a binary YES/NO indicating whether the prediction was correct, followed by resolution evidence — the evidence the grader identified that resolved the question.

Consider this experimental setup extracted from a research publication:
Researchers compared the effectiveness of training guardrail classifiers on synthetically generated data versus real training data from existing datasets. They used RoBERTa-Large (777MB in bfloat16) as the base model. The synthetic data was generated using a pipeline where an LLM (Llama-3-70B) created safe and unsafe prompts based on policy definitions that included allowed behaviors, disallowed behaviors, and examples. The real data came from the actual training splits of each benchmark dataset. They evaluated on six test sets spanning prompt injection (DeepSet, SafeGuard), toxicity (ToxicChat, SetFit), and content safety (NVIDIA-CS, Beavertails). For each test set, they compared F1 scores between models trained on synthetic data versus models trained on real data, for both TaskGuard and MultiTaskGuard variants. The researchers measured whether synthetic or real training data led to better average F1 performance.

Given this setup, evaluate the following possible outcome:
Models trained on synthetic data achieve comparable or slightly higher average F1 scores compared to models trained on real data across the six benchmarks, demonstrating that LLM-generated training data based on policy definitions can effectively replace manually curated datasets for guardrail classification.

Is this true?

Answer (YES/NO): YES